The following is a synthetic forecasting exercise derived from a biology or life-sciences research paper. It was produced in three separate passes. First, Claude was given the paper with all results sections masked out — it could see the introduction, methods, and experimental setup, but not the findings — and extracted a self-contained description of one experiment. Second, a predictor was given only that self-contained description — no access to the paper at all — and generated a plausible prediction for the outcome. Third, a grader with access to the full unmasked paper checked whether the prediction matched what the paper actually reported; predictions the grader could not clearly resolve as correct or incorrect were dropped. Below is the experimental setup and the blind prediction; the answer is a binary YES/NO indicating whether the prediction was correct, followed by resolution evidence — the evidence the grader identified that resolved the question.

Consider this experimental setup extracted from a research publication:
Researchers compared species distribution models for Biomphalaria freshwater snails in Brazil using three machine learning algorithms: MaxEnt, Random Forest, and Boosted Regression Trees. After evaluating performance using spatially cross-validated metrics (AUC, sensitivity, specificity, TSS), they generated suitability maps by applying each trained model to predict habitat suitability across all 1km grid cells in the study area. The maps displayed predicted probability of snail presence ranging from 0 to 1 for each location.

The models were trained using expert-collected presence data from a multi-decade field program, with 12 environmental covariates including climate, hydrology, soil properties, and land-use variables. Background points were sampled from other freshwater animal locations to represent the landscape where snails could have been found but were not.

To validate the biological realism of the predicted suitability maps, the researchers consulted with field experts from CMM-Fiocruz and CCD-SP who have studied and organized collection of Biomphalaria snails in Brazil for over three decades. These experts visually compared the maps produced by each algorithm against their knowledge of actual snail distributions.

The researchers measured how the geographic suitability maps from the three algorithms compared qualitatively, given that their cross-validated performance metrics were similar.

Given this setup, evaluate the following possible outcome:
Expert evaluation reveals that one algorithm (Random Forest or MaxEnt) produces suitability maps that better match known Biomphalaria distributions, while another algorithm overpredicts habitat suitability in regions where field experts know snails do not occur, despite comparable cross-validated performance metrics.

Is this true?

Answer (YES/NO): NO